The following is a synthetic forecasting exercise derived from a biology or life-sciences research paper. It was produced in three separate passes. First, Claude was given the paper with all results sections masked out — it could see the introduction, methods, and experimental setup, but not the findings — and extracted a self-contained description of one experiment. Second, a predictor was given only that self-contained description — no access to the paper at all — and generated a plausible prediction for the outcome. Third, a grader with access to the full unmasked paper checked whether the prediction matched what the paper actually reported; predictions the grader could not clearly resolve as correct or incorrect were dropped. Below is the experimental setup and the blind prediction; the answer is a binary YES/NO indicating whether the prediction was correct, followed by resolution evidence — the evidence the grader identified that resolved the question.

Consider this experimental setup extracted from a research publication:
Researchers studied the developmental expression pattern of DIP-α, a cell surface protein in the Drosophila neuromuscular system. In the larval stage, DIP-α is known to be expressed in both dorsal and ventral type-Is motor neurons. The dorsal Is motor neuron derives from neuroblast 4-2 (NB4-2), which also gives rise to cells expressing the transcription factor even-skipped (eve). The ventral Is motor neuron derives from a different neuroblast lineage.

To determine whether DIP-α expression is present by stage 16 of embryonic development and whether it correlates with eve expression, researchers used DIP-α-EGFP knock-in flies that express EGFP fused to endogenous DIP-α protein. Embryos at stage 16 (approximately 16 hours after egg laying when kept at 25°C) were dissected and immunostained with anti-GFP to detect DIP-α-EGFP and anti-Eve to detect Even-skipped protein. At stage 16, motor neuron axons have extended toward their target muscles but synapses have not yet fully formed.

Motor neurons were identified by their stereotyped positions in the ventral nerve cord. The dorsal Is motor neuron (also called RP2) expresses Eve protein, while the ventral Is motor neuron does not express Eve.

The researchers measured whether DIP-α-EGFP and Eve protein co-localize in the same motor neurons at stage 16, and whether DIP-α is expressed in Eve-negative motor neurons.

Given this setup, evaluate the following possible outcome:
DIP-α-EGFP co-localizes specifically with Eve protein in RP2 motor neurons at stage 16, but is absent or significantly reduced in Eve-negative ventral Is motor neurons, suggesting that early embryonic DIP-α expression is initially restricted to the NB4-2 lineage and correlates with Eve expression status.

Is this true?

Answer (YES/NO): NO